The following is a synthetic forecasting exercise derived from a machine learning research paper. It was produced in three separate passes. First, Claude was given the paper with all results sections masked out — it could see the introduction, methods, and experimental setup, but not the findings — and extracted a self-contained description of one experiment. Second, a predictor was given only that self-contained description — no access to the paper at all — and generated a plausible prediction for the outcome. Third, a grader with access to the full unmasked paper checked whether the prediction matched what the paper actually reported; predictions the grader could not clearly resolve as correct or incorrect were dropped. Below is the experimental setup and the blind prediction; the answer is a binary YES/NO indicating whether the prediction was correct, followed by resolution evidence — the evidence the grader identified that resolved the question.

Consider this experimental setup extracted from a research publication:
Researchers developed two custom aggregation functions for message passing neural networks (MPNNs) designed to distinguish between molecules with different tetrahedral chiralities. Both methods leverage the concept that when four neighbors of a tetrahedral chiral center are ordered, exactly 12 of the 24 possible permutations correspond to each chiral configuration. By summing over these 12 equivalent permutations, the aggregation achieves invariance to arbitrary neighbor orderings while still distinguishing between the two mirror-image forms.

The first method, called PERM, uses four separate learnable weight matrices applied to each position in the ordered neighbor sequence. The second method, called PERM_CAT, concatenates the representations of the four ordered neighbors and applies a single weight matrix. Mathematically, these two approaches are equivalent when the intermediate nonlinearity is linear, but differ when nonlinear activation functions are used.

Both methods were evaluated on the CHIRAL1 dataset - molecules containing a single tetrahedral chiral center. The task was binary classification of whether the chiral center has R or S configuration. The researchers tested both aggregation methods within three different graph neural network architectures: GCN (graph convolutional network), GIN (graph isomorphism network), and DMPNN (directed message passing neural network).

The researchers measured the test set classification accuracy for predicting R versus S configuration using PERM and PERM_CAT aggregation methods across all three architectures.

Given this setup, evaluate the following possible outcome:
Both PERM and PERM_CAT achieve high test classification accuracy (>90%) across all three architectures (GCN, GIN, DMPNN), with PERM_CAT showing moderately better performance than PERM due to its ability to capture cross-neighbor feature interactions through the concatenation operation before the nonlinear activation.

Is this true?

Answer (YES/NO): NO